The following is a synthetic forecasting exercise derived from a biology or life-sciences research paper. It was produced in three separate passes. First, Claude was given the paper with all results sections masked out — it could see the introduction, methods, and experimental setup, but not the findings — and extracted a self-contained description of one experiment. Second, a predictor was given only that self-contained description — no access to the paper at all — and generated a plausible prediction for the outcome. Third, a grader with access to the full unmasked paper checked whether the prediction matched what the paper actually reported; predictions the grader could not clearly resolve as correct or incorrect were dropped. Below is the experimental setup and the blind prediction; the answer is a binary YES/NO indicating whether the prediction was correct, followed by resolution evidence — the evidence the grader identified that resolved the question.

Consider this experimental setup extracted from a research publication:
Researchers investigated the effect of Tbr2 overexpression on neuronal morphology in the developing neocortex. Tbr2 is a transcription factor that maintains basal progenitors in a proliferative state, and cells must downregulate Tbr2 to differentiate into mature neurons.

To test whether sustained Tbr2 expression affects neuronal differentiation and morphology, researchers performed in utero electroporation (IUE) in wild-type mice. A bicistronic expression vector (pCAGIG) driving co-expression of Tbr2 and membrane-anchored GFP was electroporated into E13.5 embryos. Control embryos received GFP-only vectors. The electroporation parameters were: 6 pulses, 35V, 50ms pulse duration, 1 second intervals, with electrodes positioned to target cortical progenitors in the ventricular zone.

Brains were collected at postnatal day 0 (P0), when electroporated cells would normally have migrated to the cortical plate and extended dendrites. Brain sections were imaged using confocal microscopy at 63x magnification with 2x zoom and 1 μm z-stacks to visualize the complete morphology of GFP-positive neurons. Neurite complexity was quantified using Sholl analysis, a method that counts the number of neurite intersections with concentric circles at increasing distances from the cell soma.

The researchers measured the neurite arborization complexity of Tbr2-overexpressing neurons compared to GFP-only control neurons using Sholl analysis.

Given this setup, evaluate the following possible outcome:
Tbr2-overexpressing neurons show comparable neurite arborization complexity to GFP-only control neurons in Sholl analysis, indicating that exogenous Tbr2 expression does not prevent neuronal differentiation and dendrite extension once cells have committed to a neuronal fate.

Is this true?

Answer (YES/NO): NO